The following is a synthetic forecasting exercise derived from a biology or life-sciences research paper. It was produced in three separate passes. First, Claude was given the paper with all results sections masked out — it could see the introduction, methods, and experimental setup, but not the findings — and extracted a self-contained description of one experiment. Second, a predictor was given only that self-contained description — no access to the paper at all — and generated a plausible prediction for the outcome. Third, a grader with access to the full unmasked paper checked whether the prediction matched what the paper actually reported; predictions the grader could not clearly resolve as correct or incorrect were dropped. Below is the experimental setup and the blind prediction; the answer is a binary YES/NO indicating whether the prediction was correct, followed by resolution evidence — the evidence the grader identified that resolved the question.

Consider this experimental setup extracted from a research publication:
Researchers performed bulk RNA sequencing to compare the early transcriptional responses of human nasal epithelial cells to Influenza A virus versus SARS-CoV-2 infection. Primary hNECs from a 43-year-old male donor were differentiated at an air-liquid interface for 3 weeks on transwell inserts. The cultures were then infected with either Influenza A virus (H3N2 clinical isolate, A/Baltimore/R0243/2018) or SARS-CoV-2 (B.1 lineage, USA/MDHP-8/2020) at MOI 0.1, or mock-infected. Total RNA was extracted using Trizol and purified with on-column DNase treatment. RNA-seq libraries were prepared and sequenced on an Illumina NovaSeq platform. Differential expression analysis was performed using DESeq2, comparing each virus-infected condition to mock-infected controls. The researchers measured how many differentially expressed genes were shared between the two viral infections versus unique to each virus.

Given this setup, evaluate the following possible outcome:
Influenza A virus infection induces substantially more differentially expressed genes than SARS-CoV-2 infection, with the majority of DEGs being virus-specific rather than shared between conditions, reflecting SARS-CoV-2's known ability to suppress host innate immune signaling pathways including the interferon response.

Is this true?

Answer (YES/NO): YES